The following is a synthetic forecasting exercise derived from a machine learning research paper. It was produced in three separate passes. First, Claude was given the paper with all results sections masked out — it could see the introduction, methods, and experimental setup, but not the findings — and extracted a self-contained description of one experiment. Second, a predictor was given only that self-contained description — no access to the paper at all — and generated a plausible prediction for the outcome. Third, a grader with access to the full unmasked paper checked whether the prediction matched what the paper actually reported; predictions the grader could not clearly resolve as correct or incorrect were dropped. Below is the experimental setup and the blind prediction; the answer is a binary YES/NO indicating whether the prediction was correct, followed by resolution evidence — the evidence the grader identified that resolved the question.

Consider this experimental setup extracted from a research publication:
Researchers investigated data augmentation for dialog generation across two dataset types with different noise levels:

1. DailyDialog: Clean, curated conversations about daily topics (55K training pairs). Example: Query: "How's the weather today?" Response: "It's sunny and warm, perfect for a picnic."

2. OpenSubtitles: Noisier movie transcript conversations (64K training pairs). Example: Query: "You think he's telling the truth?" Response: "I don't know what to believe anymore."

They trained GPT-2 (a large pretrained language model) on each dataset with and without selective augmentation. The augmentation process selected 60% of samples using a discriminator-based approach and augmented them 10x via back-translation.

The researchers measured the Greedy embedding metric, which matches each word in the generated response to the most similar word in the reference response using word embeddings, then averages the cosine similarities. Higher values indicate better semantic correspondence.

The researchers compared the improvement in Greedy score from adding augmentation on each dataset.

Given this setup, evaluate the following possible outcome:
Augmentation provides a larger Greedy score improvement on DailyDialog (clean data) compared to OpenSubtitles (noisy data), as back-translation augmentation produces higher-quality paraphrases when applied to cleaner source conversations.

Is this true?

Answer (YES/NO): YES